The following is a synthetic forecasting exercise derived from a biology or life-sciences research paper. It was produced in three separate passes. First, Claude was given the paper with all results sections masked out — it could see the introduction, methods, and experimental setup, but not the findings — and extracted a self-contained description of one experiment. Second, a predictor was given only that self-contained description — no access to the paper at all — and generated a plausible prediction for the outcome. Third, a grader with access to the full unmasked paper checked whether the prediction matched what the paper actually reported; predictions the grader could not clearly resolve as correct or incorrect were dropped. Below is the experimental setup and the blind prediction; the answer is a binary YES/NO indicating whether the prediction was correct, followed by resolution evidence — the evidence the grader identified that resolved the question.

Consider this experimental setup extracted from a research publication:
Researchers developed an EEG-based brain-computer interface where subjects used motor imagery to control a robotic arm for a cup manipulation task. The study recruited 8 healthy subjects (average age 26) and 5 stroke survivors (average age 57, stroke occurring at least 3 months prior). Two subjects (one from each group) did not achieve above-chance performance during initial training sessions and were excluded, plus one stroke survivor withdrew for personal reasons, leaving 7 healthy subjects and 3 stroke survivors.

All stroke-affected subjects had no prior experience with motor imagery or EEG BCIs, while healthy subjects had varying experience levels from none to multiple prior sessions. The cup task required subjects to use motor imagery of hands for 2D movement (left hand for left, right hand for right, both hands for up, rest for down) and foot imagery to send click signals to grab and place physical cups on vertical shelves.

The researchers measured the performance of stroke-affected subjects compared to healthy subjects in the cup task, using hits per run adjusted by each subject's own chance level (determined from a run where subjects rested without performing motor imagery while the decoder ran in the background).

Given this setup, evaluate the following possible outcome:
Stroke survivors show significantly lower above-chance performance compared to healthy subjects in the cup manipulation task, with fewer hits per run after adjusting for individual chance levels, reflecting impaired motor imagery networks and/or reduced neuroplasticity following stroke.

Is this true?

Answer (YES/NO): NO